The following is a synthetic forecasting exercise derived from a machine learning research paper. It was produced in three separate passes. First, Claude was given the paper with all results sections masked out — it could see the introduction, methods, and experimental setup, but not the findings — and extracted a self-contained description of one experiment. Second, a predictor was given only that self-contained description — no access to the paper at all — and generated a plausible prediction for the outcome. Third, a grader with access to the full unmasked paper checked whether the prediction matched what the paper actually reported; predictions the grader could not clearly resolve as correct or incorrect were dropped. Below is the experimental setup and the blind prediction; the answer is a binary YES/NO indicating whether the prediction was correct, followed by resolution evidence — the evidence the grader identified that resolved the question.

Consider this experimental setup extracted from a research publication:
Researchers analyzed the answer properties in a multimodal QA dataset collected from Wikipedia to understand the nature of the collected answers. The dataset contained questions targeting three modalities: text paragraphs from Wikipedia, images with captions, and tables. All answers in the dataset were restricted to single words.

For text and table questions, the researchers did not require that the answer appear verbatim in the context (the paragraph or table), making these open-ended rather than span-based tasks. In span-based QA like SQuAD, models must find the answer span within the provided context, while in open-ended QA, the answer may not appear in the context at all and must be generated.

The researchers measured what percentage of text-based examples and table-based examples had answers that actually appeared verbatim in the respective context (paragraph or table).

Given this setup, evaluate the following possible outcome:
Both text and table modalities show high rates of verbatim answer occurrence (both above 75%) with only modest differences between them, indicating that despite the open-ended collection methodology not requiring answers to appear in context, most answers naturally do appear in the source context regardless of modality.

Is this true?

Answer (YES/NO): NO